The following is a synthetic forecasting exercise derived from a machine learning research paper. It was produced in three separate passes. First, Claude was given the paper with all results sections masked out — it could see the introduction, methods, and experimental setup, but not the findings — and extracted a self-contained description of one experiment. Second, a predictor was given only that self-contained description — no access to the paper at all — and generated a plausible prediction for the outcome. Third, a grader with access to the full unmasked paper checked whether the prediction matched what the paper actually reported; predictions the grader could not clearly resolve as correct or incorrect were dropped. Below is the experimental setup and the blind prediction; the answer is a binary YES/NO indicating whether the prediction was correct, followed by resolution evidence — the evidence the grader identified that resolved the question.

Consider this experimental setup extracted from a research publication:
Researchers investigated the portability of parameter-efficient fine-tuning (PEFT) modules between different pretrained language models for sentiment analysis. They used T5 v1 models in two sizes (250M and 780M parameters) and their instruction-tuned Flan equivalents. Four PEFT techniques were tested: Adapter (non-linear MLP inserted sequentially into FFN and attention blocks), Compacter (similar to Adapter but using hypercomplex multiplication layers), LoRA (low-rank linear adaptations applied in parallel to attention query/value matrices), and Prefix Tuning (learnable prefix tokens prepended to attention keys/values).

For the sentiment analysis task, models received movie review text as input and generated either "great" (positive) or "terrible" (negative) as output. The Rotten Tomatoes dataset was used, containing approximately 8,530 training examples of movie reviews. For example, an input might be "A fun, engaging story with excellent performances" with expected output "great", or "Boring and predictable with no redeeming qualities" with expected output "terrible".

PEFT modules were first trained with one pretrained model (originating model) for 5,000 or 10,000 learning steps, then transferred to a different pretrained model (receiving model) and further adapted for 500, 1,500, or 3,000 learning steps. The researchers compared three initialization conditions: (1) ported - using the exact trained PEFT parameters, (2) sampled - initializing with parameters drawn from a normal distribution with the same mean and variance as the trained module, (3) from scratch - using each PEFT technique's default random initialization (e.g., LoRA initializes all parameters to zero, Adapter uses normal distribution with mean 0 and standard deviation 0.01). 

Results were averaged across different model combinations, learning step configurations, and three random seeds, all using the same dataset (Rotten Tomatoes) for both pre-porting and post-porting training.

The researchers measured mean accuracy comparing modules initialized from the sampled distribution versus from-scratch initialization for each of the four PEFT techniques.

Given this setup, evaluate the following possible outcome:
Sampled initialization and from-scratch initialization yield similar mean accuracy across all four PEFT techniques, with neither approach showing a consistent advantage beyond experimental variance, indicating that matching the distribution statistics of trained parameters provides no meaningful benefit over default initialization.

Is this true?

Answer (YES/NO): YES